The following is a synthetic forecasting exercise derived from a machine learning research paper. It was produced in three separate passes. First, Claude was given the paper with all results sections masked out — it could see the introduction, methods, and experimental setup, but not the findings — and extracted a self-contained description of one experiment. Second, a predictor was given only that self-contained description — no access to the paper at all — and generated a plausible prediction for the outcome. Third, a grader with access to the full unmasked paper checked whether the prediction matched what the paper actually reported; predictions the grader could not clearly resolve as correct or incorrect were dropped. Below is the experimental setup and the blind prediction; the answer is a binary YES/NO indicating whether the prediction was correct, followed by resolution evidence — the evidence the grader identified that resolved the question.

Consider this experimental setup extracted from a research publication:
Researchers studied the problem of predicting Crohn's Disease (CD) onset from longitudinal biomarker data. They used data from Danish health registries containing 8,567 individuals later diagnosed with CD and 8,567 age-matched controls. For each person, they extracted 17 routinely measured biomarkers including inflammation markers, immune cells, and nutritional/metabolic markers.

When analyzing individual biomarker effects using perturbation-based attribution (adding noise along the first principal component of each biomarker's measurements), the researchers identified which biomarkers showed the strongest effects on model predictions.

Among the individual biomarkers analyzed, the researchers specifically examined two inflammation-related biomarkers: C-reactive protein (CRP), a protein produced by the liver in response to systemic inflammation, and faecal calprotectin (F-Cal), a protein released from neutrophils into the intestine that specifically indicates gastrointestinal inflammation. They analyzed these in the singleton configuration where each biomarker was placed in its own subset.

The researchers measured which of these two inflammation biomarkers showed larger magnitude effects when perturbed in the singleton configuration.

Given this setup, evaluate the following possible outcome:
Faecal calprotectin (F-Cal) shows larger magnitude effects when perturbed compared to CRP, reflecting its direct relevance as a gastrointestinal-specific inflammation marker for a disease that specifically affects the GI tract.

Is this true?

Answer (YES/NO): YES